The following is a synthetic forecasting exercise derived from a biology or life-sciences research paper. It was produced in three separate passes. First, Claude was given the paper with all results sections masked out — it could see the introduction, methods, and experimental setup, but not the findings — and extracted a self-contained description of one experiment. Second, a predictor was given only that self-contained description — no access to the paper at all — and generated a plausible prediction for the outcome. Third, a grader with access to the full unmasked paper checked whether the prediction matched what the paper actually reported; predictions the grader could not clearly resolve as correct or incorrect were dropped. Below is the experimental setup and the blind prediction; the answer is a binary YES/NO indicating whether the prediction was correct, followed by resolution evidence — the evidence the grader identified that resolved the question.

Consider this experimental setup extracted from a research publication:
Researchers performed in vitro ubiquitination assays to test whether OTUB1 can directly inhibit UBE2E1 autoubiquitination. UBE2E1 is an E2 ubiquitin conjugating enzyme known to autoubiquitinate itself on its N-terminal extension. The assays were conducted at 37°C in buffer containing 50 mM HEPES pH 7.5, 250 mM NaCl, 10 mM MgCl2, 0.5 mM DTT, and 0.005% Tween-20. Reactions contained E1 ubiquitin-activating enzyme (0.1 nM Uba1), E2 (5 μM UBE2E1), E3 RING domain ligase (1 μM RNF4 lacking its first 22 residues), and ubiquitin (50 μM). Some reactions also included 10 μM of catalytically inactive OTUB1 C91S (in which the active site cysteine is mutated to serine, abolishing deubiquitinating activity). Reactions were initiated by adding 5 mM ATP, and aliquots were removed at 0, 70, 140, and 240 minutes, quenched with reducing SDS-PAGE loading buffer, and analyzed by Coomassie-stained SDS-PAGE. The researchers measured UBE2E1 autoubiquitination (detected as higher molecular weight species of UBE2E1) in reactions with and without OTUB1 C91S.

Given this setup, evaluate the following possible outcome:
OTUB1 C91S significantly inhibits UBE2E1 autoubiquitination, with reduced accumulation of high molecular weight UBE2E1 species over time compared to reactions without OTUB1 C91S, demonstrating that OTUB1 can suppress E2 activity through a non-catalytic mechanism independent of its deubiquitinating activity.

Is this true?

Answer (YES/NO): YES